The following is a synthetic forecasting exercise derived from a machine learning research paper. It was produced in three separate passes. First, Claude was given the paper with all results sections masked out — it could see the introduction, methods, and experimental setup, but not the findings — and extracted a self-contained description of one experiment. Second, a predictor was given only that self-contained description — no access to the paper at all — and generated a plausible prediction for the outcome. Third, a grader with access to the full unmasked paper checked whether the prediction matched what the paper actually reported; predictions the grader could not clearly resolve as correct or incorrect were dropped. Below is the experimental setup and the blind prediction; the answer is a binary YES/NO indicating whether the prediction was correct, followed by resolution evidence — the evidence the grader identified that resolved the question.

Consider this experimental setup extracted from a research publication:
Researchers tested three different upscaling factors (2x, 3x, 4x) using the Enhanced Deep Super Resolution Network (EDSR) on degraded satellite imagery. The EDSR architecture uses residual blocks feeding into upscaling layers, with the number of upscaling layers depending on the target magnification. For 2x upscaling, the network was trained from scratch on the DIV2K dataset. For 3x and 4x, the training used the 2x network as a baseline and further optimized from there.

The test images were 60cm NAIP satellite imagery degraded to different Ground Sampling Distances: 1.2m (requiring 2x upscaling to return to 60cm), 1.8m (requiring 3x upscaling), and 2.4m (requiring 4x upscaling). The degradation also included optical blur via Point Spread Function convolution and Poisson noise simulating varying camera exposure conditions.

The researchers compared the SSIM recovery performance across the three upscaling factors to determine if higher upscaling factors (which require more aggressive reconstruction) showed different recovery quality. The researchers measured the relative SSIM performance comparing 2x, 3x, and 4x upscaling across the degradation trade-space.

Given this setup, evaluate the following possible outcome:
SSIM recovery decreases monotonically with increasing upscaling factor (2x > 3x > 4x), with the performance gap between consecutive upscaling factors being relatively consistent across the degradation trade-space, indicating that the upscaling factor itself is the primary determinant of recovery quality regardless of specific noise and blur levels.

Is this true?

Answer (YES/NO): NO